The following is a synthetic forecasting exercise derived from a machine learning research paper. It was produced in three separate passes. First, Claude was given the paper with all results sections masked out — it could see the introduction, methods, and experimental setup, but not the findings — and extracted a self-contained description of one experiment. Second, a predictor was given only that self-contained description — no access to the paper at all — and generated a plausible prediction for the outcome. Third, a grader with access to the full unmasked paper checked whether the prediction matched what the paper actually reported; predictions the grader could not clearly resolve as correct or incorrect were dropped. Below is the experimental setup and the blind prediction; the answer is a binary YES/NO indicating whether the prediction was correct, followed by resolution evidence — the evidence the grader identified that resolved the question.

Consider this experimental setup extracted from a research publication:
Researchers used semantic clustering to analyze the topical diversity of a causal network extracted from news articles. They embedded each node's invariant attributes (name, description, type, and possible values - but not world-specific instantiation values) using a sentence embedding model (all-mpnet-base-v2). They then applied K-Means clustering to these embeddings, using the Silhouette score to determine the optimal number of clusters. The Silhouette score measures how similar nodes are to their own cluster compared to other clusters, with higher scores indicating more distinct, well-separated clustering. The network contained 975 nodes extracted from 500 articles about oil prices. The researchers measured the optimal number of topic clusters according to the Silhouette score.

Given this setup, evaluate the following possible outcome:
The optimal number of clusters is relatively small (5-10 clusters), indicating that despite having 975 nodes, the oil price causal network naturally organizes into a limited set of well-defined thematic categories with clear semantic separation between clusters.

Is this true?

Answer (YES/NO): NO